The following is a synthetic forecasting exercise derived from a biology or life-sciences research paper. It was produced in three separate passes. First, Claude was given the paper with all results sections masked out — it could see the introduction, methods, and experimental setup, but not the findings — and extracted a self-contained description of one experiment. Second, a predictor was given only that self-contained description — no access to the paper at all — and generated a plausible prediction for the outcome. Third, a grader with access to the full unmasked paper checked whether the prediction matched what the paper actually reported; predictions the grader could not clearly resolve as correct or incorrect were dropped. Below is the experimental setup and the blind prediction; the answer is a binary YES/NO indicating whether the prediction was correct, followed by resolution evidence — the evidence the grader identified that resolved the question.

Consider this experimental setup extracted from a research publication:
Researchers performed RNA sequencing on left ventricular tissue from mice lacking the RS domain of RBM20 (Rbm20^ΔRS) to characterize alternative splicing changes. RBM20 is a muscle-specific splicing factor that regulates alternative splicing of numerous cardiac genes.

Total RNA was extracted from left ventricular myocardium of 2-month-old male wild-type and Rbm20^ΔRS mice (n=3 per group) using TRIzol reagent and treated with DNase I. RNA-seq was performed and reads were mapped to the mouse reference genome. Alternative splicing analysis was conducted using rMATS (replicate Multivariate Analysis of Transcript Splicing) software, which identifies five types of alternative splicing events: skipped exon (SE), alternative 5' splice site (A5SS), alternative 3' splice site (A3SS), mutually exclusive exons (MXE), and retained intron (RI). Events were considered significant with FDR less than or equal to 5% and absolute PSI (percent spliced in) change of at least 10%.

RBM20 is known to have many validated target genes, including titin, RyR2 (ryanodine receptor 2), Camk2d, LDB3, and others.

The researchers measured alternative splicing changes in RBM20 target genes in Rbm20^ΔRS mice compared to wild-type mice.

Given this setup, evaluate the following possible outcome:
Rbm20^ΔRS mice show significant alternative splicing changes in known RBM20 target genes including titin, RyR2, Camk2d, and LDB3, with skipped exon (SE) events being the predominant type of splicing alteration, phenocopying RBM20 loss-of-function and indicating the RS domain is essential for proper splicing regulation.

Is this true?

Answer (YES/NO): YES